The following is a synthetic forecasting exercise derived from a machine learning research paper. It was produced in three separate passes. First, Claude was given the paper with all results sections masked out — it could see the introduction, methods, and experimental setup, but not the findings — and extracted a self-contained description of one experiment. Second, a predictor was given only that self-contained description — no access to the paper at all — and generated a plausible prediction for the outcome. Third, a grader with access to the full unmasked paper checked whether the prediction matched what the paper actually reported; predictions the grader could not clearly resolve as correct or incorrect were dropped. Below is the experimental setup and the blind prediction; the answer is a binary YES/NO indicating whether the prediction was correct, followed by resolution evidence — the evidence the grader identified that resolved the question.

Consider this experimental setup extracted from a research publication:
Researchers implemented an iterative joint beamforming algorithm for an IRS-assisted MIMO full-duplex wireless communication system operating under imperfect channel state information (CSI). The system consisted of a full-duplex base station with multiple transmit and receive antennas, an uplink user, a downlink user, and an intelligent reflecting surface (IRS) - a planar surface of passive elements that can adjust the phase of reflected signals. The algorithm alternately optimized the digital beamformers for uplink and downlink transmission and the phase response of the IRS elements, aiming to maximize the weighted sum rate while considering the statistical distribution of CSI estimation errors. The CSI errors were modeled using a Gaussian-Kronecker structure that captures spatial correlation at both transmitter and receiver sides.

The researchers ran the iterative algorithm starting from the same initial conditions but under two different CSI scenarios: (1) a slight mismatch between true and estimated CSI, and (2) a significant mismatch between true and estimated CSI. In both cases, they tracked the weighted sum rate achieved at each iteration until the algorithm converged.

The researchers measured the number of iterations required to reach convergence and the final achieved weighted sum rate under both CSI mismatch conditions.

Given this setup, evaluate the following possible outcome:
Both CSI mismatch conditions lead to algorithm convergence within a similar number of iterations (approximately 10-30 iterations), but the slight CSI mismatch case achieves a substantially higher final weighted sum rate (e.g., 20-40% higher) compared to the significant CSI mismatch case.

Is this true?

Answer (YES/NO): NO